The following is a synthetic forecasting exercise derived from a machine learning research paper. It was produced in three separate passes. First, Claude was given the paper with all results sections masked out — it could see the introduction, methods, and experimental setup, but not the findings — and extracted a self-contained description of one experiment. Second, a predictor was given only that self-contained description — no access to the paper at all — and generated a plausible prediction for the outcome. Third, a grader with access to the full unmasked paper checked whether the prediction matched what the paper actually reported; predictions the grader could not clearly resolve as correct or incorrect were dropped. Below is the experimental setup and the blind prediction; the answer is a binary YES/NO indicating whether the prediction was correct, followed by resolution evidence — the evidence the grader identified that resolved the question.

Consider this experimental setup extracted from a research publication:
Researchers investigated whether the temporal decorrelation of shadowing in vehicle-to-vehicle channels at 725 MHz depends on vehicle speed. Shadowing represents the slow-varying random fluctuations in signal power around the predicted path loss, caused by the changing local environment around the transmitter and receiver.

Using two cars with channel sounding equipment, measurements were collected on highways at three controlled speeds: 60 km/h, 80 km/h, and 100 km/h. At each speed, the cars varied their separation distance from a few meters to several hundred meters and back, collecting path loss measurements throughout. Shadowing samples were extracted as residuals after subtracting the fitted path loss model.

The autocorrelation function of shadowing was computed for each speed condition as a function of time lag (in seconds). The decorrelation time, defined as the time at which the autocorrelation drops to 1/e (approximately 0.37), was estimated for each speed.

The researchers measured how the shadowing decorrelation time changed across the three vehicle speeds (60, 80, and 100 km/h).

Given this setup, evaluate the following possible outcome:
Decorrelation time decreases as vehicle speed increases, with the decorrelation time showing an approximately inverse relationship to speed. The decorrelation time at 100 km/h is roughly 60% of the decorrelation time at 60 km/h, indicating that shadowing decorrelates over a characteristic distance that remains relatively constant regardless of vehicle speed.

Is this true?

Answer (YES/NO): NO